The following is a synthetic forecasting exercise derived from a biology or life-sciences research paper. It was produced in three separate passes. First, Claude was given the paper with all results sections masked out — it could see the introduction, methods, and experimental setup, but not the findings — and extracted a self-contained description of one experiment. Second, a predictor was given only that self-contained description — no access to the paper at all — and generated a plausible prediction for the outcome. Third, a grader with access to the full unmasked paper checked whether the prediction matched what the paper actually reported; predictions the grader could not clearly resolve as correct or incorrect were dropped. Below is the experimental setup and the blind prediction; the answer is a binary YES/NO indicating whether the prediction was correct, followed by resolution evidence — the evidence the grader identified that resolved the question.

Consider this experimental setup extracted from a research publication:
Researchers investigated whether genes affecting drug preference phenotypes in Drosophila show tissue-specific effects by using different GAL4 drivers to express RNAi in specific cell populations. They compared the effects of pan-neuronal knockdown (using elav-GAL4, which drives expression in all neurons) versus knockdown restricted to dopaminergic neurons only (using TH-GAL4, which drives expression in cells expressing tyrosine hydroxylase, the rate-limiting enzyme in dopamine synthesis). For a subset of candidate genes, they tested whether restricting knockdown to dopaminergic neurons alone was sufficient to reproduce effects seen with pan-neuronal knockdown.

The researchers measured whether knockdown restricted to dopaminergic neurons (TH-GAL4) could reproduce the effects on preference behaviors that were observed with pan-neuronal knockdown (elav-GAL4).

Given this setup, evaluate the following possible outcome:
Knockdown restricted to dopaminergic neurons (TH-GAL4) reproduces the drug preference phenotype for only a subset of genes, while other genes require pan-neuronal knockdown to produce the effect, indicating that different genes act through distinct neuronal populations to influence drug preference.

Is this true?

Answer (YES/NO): NO